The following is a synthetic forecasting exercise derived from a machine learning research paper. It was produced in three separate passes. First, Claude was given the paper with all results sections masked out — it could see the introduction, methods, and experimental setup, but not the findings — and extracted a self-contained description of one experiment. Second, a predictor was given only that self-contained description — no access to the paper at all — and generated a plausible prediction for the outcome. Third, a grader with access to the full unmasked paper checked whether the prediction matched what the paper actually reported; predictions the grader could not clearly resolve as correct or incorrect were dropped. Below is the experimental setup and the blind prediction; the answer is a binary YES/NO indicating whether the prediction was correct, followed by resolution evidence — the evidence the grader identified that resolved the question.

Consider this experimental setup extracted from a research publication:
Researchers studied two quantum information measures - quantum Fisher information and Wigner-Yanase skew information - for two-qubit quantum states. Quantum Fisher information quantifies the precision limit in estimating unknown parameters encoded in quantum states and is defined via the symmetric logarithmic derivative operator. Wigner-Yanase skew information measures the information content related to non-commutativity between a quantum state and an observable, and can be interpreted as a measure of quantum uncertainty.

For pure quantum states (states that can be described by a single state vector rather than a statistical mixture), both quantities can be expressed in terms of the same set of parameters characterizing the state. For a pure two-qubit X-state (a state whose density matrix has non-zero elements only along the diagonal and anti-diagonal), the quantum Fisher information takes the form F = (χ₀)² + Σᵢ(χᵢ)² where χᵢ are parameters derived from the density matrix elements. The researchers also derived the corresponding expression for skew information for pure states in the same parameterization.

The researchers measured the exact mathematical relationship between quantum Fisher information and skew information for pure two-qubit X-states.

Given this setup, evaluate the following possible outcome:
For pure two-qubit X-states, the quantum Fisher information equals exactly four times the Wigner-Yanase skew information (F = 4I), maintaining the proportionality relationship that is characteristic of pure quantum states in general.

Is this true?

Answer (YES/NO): NO